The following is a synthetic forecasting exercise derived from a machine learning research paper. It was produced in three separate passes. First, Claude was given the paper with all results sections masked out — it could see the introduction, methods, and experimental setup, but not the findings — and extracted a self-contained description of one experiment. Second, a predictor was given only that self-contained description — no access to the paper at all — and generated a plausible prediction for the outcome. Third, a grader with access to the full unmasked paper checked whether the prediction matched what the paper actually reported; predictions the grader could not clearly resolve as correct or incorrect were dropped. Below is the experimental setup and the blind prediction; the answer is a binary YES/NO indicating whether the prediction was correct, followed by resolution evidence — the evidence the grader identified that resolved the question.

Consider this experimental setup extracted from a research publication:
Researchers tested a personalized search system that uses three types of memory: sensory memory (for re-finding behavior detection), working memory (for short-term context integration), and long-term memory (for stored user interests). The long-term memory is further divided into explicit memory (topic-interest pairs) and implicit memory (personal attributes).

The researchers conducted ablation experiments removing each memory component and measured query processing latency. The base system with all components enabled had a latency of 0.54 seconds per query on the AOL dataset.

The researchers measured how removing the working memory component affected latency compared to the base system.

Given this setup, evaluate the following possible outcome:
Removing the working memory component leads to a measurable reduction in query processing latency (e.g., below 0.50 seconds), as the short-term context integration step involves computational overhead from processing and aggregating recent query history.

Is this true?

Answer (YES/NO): YES